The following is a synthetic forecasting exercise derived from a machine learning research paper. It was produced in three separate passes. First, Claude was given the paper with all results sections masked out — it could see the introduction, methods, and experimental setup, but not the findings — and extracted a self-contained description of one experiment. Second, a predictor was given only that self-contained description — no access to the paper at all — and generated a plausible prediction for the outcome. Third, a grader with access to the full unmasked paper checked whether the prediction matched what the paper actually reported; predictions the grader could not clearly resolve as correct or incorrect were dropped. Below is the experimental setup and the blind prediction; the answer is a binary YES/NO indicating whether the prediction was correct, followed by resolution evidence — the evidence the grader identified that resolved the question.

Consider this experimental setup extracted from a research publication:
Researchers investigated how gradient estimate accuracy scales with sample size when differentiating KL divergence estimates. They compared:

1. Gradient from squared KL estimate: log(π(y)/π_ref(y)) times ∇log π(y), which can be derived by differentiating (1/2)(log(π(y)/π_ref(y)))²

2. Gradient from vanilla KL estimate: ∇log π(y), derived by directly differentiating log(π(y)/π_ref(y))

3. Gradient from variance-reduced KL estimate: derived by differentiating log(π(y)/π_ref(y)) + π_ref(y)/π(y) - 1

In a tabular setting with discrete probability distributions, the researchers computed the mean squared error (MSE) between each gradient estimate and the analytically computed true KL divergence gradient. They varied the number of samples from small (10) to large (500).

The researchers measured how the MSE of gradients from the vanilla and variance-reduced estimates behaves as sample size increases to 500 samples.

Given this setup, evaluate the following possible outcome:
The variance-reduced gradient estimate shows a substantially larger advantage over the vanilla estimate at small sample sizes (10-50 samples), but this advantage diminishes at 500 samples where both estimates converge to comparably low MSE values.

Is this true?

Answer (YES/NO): NO